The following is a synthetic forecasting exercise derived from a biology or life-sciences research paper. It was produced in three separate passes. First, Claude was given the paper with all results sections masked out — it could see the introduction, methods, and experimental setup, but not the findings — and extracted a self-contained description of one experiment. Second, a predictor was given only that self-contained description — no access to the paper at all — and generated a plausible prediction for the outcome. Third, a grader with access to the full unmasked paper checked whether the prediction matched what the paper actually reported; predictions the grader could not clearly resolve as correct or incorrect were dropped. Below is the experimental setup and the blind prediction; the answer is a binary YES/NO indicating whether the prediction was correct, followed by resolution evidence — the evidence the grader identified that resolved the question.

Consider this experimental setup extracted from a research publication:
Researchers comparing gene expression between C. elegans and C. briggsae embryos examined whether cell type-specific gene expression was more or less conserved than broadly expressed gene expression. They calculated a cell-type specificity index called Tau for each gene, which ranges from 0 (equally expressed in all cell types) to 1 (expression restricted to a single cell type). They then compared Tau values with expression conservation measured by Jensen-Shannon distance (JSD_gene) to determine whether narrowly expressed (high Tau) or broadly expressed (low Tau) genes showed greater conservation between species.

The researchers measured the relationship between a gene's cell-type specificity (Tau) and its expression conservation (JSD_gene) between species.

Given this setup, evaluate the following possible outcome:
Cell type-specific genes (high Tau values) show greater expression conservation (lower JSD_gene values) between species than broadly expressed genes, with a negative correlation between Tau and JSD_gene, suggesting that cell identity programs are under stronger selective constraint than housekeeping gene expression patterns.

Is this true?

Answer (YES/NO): NO